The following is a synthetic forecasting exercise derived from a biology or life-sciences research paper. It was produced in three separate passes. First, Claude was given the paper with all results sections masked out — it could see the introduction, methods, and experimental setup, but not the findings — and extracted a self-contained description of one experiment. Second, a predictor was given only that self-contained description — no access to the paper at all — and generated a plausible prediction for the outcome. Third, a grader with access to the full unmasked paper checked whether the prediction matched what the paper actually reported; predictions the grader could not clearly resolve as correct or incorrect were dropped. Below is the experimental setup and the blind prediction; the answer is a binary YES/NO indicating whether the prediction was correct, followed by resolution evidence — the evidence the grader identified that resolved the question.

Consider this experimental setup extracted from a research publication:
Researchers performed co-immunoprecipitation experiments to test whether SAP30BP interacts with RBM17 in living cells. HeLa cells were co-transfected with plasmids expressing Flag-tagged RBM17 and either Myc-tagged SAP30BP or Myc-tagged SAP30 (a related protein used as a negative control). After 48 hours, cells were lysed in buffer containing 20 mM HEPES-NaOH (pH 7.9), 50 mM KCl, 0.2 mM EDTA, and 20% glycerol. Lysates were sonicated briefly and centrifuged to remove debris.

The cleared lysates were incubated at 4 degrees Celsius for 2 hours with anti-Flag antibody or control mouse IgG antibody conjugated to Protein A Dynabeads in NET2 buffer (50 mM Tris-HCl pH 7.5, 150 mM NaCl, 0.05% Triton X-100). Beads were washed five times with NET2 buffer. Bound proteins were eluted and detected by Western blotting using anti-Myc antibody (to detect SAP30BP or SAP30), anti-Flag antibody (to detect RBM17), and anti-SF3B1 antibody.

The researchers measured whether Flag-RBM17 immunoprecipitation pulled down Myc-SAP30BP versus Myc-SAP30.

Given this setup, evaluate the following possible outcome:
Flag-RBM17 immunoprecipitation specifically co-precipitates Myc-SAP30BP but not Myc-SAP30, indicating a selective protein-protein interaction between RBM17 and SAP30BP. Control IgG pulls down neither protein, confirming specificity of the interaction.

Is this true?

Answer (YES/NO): YES